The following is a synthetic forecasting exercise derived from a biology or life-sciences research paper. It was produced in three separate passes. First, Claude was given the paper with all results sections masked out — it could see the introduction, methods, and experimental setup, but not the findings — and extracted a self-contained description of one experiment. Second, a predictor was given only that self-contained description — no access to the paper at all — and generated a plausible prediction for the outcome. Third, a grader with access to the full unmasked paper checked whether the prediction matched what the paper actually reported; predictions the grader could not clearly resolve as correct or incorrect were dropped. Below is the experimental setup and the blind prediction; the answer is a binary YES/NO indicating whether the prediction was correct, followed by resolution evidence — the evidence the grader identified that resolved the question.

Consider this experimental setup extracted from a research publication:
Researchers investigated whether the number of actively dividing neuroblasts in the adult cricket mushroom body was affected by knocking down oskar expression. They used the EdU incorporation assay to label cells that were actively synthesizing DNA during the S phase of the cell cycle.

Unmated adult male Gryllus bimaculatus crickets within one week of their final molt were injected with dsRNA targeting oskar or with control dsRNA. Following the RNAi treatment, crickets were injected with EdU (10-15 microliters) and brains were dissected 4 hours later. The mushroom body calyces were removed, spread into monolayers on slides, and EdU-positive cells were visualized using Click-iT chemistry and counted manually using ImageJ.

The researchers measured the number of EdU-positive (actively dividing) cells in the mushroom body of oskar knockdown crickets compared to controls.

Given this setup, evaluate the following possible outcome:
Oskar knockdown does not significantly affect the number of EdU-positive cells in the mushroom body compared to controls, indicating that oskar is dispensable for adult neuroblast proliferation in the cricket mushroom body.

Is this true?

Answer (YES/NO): YES